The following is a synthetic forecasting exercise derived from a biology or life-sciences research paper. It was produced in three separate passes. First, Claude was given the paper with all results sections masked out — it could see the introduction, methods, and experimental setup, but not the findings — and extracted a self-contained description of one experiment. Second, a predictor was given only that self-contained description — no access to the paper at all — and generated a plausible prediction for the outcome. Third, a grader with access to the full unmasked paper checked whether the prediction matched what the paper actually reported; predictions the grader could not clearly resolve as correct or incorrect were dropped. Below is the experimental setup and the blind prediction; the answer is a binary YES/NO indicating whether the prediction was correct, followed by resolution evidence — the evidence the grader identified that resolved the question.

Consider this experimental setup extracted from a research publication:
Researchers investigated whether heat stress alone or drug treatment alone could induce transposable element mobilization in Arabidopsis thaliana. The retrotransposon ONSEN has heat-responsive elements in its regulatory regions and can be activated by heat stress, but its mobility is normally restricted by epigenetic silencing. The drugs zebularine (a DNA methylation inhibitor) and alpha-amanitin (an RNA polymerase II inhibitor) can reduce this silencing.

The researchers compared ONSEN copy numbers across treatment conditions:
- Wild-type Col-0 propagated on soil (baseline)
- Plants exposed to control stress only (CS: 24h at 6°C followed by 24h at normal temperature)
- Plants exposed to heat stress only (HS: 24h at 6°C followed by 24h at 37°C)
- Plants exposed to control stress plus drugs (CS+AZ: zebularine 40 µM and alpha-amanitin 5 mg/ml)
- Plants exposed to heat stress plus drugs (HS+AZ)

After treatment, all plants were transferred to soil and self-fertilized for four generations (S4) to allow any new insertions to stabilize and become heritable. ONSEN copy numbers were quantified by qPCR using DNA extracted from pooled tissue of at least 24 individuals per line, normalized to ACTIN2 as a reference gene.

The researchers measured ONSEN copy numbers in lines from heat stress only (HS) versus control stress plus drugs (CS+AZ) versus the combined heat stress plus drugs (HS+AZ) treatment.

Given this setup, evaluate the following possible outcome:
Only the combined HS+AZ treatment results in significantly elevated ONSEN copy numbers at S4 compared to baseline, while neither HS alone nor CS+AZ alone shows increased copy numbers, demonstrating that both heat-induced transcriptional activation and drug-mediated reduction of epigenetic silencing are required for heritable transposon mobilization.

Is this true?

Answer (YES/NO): YES